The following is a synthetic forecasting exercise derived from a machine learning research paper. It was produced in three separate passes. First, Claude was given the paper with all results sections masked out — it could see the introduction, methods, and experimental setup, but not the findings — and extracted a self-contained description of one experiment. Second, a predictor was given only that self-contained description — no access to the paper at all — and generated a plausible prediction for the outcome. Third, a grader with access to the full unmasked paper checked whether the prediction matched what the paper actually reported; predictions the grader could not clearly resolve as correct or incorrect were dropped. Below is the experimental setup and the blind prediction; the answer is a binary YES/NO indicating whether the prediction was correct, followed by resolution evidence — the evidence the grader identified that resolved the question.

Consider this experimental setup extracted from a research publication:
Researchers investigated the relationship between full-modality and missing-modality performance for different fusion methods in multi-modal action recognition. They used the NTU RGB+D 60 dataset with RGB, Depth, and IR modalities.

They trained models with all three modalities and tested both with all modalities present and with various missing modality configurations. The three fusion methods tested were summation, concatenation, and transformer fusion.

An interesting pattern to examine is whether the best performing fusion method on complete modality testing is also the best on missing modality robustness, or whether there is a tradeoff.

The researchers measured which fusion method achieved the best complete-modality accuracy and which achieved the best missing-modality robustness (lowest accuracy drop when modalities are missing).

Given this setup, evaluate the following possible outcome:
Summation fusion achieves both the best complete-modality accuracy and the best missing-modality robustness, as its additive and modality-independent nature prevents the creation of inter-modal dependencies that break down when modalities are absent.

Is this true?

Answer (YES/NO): NO